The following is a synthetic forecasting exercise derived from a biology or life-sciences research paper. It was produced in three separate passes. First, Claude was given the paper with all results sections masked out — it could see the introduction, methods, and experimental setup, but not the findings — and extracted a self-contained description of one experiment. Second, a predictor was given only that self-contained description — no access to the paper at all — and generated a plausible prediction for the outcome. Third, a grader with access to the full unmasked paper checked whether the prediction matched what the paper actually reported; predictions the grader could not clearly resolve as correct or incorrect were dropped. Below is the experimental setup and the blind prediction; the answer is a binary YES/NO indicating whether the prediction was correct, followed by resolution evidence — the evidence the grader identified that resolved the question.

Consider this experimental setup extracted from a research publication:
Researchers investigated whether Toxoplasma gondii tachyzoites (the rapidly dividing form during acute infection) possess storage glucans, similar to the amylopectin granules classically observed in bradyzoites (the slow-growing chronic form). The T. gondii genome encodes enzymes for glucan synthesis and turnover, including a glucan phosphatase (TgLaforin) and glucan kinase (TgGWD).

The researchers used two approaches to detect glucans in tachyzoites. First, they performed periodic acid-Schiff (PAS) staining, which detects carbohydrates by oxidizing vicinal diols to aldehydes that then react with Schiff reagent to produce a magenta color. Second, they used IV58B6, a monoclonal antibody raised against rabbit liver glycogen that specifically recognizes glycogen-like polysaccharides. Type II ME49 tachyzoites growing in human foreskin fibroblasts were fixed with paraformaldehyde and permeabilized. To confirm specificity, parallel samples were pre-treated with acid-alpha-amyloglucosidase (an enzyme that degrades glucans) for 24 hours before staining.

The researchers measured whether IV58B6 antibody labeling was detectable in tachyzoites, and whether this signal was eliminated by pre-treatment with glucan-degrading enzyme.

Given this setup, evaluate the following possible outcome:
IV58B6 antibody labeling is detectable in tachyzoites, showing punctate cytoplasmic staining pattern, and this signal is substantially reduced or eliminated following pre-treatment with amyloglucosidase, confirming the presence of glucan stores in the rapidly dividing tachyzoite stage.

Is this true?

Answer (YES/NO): YES